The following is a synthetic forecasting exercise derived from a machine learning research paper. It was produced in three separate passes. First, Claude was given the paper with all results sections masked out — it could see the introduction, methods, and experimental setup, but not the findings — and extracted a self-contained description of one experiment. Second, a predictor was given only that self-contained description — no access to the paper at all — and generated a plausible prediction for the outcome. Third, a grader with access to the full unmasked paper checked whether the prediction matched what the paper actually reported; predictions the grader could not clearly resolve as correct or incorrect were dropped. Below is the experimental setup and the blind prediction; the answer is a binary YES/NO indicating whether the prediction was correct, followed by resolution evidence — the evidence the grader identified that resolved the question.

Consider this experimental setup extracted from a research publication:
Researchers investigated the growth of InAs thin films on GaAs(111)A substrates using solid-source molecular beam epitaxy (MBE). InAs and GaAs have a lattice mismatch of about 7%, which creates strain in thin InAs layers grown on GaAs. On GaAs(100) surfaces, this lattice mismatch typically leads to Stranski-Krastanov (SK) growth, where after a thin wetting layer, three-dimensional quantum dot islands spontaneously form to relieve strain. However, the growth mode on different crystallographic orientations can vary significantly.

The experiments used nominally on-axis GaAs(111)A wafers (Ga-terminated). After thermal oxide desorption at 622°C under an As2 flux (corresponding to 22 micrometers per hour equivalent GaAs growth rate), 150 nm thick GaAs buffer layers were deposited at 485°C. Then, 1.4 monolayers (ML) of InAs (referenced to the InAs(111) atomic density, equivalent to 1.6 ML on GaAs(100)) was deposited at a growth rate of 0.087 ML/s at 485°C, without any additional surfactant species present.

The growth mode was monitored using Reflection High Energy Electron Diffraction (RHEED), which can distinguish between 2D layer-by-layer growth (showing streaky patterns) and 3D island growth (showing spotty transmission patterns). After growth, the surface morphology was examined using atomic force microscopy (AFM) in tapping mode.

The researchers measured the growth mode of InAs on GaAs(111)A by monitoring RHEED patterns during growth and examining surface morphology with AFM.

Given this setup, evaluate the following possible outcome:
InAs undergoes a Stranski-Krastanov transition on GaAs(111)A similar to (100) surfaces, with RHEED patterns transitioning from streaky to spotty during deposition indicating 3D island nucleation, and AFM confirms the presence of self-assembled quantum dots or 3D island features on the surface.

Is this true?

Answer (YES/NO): NO